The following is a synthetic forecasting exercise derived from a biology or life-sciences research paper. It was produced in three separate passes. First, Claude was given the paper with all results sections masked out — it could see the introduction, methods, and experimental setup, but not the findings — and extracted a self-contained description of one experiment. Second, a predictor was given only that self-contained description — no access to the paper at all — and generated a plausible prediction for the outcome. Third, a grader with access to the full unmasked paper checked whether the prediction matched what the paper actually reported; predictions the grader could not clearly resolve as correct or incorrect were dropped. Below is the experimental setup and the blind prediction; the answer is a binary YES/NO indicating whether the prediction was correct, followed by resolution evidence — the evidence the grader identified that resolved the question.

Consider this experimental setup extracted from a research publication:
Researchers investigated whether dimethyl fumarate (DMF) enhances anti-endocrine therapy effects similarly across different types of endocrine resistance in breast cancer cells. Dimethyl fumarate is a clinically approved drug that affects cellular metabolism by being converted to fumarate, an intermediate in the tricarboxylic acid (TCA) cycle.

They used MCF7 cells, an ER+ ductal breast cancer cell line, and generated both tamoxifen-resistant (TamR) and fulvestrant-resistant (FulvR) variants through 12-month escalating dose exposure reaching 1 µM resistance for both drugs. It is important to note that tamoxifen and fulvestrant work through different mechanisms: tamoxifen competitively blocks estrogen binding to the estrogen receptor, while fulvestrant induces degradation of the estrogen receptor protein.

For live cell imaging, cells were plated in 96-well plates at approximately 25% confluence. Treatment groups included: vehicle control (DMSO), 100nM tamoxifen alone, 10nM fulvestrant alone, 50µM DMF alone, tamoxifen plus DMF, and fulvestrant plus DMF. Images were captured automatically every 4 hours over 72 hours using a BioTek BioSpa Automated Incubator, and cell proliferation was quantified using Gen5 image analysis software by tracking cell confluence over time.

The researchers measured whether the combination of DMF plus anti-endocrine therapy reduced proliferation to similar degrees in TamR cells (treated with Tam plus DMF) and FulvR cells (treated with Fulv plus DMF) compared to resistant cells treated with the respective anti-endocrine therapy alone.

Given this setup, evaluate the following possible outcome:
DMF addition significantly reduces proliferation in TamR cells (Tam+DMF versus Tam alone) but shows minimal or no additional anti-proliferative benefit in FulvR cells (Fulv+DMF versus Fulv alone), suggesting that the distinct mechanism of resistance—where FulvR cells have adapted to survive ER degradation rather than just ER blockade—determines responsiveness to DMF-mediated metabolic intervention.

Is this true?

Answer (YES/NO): NO